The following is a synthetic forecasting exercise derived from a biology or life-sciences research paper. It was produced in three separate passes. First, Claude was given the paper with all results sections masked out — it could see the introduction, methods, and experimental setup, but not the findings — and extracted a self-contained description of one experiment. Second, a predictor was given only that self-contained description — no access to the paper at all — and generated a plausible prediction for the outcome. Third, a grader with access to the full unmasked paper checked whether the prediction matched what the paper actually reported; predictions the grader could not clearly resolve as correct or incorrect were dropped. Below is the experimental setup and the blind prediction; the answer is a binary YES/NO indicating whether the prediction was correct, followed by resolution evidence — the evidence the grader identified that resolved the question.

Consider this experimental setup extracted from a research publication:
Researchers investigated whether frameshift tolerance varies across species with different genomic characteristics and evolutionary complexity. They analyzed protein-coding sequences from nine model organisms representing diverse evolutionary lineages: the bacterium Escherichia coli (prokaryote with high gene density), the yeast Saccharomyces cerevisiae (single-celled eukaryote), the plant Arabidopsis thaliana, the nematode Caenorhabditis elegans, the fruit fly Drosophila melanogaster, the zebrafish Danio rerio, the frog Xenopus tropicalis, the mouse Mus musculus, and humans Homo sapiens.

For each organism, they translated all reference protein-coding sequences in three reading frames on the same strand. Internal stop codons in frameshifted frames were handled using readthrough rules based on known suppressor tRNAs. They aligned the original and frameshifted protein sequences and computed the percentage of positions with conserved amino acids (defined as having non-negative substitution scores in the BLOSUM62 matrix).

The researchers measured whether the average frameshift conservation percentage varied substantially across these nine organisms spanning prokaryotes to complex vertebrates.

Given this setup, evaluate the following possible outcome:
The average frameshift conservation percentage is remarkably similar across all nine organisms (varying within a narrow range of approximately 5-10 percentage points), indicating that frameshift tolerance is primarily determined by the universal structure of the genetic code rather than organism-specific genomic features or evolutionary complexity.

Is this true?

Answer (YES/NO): YES